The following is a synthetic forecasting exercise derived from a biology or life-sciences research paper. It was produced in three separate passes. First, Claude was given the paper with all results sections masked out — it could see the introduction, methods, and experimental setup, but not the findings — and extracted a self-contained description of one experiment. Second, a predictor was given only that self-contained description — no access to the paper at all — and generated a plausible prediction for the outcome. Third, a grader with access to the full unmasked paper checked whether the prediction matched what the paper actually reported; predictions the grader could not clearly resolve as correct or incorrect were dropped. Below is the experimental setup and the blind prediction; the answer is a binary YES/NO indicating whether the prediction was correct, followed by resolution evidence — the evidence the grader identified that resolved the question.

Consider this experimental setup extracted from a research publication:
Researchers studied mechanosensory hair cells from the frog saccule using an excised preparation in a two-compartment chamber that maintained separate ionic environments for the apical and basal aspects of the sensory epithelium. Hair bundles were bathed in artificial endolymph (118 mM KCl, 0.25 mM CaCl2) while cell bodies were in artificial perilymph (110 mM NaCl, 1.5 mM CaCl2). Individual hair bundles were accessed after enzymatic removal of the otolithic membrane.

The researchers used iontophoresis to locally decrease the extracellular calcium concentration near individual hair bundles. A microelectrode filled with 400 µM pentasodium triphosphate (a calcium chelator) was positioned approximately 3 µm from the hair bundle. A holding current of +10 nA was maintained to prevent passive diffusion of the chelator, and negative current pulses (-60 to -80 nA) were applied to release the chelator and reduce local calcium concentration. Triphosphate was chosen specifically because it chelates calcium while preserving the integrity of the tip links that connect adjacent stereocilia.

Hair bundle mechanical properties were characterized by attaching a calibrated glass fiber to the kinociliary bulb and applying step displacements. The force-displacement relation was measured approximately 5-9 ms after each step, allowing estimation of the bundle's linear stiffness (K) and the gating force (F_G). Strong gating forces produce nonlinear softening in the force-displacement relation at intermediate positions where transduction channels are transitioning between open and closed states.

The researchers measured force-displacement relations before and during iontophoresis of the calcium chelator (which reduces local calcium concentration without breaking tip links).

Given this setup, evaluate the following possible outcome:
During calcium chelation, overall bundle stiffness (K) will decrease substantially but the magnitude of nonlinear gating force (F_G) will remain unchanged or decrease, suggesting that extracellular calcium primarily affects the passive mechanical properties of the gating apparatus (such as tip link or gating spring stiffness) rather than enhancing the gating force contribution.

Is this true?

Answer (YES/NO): NO